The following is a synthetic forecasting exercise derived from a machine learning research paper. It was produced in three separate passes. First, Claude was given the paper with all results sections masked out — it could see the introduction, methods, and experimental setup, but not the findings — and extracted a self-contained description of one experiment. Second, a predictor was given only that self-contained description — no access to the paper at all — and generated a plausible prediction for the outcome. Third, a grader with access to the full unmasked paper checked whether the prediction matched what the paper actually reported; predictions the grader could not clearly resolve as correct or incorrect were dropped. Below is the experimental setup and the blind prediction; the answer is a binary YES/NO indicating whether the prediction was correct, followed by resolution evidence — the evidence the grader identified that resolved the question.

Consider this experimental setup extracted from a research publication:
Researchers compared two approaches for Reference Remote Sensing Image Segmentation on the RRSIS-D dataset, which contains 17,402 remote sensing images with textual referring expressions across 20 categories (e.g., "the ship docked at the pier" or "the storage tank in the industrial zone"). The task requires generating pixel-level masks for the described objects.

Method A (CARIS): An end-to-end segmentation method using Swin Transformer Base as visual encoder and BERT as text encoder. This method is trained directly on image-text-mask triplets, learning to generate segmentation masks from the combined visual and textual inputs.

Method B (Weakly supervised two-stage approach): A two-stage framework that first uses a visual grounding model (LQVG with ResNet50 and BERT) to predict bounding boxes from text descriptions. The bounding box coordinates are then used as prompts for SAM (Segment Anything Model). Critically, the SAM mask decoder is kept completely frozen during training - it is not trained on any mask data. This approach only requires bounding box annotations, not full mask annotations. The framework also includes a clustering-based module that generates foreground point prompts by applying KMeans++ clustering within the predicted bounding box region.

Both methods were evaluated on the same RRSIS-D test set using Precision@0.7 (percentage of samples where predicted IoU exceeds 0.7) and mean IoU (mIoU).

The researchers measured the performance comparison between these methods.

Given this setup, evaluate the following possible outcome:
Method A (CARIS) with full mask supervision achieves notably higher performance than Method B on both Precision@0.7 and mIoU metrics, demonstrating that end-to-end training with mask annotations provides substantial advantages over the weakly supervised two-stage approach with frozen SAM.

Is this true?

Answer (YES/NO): NO